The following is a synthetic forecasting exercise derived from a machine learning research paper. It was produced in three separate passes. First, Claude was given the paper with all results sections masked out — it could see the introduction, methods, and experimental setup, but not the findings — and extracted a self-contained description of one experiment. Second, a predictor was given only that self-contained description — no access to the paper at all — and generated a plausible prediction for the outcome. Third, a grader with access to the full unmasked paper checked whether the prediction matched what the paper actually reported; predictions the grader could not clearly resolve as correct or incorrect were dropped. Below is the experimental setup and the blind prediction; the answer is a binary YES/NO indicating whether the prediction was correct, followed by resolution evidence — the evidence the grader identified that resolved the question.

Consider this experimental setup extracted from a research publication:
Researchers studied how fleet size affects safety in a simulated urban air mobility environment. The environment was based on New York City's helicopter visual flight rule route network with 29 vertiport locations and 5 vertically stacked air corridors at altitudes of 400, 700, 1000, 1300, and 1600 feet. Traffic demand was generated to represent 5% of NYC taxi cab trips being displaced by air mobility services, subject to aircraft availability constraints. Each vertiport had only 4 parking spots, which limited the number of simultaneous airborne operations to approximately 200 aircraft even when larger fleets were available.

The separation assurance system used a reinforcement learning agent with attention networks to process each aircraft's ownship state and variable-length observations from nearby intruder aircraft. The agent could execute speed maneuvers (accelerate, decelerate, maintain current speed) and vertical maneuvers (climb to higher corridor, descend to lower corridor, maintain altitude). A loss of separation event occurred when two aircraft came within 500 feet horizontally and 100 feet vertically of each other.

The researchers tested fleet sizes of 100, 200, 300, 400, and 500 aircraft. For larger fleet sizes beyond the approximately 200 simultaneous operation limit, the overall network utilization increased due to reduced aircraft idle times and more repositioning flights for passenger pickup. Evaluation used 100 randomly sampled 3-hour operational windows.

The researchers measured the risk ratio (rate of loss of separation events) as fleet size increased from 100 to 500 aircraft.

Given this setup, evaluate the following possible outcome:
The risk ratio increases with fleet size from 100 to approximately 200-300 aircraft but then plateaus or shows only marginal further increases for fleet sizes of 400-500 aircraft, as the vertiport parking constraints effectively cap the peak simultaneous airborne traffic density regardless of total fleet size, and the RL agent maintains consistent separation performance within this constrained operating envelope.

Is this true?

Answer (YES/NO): YES